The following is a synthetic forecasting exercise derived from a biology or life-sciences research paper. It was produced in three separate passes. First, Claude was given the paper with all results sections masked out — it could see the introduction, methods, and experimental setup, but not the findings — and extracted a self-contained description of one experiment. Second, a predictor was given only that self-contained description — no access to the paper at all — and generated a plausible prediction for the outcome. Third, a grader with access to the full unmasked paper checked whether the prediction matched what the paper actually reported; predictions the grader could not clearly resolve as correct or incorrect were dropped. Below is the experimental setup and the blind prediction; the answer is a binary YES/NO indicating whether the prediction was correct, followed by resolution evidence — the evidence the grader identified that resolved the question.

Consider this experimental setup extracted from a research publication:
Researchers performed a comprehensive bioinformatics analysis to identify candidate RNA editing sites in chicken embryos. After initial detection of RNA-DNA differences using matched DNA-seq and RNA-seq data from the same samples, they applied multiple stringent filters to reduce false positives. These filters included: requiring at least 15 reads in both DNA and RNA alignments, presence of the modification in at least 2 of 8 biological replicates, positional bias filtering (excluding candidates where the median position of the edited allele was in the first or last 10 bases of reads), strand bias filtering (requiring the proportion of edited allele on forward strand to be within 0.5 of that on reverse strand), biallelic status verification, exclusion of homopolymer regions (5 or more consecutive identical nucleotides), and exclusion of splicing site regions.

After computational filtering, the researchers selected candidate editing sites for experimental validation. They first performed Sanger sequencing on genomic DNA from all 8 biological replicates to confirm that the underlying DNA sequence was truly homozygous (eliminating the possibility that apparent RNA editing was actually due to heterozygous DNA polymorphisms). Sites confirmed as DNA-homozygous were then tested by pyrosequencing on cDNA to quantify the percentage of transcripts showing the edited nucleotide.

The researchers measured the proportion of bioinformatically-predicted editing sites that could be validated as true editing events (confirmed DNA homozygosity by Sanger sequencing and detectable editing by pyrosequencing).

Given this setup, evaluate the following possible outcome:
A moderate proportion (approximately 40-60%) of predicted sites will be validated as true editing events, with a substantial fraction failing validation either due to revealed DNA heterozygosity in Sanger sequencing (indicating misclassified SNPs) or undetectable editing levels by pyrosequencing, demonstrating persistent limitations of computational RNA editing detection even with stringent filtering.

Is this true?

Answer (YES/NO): NO